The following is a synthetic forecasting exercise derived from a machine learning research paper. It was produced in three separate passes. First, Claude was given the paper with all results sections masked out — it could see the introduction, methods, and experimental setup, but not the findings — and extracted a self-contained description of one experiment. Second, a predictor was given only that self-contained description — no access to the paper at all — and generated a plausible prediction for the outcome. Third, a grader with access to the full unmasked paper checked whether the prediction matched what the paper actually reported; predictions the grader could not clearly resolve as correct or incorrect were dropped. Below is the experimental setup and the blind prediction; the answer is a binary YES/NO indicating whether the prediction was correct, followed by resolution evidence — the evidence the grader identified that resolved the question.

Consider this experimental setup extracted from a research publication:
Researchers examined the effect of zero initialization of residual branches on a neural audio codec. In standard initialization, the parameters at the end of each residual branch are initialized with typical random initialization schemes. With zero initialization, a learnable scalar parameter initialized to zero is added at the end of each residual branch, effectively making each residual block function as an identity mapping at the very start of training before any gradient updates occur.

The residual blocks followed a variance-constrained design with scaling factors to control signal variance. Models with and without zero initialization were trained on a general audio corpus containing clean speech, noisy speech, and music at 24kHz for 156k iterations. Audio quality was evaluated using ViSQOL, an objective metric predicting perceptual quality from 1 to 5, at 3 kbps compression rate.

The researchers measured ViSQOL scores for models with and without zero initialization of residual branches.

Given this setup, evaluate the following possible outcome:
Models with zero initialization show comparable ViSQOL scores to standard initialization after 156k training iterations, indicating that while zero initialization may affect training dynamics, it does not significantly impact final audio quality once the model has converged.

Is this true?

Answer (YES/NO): NO